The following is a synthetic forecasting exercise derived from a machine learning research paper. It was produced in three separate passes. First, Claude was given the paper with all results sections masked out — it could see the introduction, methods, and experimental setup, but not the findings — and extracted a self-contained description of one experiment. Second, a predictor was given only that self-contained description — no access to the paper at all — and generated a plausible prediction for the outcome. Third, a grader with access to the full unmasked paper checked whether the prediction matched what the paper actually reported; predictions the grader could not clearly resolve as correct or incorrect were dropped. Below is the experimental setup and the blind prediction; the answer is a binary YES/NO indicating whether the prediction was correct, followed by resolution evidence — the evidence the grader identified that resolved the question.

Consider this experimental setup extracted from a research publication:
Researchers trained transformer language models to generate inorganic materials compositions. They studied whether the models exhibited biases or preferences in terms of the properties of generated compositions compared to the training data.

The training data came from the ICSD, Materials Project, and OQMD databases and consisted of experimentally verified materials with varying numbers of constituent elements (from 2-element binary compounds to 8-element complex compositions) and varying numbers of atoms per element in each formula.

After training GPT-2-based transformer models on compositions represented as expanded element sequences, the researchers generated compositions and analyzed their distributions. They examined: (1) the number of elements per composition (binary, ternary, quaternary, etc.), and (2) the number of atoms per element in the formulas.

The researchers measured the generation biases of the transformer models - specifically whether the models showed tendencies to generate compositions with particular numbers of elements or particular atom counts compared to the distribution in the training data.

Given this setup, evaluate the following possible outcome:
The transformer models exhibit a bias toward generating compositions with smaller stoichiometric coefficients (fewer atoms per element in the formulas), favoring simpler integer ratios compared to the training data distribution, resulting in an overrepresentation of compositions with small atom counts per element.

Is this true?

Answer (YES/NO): YES